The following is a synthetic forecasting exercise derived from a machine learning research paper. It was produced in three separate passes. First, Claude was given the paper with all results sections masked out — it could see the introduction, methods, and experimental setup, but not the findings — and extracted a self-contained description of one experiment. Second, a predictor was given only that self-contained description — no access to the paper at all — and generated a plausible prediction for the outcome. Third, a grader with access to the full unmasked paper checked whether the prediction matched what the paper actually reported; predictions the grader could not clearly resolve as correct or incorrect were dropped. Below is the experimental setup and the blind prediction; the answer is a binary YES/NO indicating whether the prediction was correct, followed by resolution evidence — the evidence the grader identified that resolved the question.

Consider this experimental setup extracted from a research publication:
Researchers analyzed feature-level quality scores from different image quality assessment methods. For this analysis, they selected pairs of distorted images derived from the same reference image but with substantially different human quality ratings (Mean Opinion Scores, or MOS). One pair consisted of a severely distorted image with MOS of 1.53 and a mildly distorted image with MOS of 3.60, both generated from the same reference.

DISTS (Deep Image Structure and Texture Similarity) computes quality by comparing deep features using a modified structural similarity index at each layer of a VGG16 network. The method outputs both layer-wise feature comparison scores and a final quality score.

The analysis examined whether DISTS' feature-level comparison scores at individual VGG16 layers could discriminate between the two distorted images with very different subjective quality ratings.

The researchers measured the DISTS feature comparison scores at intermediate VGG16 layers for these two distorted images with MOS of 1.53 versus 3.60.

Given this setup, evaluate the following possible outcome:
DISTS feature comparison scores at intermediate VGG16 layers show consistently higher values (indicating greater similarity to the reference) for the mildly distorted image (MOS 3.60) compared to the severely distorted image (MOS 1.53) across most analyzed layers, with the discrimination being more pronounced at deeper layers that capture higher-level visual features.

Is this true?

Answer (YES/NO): NO